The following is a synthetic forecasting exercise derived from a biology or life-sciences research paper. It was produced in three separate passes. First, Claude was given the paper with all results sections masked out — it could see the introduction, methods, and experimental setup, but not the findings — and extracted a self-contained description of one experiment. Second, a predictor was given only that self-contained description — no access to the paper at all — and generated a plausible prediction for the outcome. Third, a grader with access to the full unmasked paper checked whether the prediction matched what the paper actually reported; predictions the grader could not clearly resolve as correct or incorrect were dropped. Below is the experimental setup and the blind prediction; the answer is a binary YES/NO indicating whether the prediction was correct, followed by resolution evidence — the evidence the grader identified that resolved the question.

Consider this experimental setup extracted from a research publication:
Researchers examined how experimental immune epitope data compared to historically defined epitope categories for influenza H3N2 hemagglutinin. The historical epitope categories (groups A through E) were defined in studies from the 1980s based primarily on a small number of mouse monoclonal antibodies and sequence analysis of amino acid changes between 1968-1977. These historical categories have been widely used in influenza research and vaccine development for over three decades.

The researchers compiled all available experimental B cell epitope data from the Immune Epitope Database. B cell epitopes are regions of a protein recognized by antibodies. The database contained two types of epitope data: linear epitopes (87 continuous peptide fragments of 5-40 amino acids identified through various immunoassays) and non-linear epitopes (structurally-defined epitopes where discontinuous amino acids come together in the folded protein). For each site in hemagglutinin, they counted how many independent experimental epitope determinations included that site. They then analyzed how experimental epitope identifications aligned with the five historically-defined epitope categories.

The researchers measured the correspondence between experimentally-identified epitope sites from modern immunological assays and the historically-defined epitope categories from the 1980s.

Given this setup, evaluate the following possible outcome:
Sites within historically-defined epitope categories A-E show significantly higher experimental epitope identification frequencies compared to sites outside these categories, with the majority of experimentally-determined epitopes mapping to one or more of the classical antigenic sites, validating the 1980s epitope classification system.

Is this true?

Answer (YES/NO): NO